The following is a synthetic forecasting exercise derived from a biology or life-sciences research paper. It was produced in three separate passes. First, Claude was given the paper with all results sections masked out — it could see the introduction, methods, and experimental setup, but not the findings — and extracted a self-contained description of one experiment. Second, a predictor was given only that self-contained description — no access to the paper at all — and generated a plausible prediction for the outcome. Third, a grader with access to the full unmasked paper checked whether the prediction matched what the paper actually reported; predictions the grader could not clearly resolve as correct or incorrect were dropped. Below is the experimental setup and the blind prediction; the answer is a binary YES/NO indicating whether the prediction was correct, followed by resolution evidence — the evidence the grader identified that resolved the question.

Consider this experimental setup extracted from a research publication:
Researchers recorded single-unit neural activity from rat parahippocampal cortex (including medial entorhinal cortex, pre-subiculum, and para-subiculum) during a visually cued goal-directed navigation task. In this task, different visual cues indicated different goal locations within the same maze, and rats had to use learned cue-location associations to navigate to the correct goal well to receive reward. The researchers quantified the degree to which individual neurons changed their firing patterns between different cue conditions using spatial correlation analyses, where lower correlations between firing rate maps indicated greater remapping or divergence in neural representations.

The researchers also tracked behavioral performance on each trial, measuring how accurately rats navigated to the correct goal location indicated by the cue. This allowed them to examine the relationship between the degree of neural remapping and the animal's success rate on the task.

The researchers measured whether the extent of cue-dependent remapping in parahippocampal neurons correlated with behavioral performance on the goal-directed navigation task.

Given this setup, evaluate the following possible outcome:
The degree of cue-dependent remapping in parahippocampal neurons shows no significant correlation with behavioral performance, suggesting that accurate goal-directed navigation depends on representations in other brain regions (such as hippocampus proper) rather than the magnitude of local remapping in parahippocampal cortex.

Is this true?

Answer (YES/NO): NO